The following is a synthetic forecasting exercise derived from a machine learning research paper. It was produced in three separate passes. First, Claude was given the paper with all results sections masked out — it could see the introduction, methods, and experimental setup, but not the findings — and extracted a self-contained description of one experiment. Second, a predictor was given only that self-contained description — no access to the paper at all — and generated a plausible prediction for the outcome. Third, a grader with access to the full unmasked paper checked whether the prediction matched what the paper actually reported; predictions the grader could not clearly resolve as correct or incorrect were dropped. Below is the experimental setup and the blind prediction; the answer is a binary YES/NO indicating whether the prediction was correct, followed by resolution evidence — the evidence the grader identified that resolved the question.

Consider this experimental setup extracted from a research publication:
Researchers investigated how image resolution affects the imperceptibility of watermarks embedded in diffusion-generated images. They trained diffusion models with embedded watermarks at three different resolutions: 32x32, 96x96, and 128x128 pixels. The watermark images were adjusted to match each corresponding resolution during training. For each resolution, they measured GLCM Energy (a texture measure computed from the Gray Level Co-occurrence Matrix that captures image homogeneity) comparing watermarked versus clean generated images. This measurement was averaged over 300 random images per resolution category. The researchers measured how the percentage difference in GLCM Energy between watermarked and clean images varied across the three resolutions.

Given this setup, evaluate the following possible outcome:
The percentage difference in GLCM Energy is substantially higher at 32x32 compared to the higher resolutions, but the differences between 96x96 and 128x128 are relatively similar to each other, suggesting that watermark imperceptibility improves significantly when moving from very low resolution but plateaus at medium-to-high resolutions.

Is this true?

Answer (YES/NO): NO